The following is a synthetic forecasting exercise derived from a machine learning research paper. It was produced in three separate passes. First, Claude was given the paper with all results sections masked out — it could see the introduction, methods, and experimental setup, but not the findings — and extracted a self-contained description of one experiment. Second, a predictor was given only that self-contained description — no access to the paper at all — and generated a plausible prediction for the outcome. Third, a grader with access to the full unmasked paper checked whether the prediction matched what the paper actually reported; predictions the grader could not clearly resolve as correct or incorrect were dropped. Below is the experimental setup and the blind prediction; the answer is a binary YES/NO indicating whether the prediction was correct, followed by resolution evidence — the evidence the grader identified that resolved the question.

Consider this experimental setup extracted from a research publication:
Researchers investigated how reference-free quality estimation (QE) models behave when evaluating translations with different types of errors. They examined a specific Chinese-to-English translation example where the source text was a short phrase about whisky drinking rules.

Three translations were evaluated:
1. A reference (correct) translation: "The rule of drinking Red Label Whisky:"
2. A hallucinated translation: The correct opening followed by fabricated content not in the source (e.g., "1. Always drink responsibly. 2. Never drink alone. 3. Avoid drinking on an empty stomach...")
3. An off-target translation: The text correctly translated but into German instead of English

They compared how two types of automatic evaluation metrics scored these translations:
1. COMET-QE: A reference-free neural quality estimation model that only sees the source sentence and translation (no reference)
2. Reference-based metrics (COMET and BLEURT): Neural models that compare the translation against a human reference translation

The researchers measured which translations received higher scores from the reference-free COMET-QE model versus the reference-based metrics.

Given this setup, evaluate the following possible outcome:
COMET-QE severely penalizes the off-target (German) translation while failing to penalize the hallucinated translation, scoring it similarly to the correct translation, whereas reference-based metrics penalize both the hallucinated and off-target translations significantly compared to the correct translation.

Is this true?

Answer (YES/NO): NO